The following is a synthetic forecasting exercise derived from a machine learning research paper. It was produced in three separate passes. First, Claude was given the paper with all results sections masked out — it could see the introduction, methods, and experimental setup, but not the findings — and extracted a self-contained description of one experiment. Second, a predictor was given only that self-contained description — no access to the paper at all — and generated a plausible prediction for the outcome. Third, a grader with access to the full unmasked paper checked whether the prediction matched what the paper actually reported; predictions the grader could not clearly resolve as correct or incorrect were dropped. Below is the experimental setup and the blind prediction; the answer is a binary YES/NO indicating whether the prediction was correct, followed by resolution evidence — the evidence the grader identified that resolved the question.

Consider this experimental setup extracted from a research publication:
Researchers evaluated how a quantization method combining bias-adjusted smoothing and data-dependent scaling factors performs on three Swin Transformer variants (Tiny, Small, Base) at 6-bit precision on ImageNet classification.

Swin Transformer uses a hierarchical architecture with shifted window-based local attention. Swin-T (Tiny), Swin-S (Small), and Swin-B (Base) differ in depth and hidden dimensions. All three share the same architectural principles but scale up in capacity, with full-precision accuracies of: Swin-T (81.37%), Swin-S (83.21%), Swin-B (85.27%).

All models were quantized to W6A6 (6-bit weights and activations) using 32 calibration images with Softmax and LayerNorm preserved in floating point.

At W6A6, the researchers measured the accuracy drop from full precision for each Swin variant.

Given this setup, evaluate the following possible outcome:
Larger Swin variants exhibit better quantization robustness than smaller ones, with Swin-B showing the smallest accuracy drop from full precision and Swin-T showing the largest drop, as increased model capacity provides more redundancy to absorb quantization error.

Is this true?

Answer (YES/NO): NO